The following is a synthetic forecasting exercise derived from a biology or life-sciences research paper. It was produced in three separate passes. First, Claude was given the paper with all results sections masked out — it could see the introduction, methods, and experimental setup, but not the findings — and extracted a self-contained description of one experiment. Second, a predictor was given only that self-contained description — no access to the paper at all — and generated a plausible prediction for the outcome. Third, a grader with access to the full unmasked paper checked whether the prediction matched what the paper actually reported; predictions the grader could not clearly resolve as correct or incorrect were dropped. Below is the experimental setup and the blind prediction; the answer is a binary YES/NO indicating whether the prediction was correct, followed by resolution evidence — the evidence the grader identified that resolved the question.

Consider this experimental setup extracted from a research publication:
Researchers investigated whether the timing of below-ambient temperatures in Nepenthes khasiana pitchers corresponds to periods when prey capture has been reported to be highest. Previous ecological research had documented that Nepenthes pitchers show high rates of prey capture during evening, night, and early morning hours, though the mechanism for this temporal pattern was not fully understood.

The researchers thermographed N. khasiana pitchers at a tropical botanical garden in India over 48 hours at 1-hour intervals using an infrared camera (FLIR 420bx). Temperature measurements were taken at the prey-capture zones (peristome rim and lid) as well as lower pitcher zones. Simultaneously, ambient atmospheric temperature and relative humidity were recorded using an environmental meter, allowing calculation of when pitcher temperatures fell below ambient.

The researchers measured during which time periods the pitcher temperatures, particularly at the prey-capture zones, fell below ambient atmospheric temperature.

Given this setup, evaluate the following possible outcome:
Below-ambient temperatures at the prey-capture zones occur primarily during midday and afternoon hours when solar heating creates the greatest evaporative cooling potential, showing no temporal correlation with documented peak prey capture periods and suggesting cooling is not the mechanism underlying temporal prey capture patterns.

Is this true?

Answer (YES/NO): NO